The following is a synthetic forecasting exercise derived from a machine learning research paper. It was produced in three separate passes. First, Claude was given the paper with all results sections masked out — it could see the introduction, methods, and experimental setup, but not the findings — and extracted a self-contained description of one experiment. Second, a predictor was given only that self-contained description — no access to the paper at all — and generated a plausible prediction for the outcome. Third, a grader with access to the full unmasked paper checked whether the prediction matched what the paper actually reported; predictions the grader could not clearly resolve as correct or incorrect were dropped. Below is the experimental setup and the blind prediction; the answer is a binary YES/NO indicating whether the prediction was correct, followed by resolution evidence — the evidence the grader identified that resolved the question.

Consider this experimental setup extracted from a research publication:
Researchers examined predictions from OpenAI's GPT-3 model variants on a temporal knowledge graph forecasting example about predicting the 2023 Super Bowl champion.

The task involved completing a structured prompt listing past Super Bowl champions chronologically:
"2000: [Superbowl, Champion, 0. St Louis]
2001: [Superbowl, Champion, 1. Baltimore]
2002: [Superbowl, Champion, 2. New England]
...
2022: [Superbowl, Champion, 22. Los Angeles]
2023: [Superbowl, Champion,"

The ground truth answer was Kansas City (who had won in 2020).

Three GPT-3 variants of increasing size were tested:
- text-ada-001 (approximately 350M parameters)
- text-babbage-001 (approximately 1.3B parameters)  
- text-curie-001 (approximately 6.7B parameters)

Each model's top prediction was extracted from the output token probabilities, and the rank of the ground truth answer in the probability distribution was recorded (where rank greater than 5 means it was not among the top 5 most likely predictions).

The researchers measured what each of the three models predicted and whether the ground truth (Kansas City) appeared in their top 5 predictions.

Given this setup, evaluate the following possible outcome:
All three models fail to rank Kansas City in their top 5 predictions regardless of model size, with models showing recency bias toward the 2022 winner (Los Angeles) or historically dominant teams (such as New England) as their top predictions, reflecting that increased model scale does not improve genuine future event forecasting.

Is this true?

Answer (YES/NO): NO